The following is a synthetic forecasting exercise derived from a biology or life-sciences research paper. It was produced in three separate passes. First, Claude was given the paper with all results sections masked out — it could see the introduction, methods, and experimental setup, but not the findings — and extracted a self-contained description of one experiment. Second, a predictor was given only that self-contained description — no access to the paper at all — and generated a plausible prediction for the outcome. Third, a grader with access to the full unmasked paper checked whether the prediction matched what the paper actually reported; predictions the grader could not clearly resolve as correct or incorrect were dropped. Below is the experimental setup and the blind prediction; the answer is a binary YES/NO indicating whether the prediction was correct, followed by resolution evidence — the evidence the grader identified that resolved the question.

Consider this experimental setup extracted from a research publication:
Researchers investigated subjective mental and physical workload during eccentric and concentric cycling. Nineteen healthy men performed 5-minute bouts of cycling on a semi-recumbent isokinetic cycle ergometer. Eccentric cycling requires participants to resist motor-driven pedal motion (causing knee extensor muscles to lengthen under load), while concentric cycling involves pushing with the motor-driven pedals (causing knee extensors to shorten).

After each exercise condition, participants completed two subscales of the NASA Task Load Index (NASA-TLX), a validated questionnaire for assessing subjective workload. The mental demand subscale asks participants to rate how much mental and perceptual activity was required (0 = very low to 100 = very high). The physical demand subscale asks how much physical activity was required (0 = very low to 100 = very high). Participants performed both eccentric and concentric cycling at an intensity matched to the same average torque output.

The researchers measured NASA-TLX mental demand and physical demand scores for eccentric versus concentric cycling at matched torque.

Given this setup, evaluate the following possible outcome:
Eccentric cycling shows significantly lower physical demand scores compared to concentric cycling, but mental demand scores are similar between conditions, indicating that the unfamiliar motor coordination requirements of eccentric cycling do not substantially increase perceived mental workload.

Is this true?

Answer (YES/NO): NO